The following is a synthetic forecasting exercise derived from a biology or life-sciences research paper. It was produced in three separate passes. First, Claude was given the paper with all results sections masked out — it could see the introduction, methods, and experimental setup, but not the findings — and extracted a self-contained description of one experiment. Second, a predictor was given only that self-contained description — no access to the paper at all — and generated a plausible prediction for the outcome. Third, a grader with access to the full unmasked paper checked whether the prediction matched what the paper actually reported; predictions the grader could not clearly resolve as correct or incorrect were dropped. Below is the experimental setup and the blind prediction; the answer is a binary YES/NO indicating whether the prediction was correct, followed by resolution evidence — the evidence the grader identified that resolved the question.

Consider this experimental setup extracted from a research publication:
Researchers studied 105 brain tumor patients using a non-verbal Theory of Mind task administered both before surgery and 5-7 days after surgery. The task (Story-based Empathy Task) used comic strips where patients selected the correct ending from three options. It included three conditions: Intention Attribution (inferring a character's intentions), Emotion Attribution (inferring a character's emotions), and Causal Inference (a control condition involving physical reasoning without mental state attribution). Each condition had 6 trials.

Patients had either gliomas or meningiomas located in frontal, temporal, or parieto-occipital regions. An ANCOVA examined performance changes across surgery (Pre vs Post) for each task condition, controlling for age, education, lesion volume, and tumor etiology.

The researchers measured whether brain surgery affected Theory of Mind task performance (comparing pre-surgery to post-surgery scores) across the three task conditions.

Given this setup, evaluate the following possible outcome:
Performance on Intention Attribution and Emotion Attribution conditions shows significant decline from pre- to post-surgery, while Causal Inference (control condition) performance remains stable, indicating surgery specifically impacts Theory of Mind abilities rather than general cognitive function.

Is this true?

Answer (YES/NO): NO